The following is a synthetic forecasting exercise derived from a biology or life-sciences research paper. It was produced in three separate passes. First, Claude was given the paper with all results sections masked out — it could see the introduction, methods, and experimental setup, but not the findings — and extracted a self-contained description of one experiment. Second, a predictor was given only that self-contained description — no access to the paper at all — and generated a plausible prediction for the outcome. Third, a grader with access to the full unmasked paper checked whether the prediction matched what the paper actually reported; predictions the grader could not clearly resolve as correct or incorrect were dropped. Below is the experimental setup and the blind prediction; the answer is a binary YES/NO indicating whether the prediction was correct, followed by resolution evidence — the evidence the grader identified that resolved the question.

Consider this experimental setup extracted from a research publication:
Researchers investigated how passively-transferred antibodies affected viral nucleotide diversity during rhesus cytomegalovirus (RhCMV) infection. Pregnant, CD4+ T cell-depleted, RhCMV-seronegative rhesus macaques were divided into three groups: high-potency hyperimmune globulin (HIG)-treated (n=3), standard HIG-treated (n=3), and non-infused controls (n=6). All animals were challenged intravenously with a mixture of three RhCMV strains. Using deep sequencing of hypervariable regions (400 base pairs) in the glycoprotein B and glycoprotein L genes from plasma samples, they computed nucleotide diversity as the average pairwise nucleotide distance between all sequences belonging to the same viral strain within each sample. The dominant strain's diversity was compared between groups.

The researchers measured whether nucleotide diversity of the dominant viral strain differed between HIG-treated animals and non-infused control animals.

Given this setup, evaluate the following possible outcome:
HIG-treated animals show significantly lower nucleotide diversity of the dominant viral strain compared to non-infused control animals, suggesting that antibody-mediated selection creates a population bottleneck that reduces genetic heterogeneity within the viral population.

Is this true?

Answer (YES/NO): NO